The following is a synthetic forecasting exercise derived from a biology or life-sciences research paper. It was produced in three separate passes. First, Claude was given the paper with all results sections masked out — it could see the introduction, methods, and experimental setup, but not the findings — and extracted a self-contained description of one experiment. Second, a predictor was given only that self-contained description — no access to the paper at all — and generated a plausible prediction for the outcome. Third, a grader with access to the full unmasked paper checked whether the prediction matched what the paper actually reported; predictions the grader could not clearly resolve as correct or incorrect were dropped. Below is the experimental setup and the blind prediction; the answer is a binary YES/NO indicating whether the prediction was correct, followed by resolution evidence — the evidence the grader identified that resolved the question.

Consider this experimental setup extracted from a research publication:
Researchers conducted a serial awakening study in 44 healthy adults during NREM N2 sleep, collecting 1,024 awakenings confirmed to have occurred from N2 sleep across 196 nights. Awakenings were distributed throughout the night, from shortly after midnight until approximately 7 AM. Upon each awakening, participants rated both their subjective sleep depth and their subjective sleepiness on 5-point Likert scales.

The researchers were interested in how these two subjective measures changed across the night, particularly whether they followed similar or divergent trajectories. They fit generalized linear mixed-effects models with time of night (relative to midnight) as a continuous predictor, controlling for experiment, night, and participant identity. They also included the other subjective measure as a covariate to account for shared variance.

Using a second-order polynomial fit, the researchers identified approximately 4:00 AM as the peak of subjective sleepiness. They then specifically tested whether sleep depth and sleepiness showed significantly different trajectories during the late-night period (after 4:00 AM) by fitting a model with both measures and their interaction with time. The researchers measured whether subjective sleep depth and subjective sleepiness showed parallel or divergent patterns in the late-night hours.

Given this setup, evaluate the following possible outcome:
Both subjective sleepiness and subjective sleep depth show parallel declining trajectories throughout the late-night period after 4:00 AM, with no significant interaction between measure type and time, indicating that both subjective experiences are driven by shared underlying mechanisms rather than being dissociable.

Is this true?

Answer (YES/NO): NO